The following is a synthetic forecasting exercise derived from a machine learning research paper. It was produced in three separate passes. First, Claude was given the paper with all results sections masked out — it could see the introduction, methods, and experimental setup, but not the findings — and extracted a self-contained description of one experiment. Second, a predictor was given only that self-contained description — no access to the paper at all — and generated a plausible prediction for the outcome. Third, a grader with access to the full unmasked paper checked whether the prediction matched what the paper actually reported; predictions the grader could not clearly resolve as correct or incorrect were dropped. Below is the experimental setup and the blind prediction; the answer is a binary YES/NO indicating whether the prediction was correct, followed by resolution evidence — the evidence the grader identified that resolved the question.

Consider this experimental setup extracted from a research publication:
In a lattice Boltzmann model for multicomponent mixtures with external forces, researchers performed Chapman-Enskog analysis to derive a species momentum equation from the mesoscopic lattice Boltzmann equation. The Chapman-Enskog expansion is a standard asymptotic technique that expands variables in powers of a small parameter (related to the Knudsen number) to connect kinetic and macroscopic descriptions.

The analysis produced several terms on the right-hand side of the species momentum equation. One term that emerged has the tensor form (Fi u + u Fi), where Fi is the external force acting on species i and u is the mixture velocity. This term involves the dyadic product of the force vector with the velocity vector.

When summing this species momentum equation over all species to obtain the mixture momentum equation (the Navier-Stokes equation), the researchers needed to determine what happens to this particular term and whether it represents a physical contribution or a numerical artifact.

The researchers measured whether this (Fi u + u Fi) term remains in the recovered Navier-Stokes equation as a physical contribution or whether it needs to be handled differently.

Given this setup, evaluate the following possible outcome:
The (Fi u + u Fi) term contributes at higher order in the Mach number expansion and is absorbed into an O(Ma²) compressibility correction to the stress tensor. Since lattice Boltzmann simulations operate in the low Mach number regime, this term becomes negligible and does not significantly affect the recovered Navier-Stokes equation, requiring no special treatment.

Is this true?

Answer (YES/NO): NO